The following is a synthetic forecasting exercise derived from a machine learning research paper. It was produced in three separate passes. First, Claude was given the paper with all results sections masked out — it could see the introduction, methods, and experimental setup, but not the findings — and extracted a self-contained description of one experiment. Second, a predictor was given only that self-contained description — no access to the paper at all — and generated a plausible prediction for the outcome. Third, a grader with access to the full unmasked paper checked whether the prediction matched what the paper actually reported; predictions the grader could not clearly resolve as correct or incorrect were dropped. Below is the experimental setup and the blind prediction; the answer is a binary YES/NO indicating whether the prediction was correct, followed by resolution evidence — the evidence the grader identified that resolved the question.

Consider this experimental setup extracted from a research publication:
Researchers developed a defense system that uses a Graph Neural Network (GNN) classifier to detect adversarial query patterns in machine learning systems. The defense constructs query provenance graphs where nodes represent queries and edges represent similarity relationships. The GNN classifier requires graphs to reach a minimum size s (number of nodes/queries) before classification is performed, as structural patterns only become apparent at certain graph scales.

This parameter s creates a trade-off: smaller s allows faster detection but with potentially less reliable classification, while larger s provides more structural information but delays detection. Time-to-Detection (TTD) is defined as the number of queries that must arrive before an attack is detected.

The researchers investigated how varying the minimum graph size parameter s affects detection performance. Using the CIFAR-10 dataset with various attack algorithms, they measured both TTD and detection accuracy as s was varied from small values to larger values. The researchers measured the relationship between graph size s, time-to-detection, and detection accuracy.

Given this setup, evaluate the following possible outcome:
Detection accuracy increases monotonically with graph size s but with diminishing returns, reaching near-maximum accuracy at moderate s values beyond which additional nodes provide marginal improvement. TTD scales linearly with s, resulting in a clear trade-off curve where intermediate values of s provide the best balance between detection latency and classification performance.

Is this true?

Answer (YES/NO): NO